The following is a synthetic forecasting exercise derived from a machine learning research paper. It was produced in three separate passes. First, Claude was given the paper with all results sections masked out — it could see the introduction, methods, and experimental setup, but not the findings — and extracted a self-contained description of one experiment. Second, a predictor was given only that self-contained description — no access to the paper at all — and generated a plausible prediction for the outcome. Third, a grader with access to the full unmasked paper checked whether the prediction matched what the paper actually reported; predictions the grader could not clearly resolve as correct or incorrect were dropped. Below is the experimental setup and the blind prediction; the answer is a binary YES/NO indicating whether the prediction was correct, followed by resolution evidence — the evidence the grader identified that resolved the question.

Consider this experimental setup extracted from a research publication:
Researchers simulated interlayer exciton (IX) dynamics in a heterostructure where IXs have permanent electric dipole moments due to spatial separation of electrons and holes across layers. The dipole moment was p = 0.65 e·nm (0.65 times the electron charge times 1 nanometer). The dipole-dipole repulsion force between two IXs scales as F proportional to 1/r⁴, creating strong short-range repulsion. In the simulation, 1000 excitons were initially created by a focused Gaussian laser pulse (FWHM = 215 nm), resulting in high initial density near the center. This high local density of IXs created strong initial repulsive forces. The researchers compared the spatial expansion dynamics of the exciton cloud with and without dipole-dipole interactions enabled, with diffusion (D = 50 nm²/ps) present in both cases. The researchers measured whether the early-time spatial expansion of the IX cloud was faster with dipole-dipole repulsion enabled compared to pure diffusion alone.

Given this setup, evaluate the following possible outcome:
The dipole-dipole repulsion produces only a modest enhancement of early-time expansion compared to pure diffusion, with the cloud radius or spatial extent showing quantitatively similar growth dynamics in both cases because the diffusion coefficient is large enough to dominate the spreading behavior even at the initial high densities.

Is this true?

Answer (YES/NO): NO